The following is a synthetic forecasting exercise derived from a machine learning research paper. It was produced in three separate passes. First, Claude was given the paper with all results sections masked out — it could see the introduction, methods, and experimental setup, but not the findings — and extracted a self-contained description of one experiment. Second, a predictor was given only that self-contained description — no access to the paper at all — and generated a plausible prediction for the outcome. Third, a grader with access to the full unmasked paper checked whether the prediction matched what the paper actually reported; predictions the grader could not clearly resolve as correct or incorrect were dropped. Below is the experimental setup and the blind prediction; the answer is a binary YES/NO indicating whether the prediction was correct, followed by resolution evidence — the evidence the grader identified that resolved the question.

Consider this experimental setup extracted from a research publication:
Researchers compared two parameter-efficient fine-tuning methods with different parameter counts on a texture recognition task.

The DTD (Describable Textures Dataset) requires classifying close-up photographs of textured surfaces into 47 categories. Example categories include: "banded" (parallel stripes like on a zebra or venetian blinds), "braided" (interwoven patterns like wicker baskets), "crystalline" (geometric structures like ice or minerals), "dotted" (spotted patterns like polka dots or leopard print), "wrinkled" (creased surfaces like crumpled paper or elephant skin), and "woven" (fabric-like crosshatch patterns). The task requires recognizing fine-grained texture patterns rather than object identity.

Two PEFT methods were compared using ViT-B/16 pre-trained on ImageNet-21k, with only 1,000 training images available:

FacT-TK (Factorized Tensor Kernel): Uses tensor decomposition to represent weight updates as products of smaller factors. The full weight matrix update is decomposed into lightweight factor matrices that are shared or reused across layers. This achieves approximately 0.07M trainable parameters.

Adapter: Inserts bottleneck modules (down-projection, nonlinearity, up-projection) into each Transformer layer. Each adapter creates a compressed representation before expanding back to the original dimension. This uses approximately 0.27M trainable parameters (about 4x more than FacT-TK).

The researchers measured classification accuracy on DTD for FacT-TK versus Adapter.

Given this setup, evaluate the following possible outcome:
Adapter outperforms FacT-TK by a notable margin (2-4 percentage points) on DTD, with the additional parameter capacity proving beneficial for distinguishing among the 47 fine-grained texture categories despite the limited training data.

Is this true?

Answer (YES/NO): NO